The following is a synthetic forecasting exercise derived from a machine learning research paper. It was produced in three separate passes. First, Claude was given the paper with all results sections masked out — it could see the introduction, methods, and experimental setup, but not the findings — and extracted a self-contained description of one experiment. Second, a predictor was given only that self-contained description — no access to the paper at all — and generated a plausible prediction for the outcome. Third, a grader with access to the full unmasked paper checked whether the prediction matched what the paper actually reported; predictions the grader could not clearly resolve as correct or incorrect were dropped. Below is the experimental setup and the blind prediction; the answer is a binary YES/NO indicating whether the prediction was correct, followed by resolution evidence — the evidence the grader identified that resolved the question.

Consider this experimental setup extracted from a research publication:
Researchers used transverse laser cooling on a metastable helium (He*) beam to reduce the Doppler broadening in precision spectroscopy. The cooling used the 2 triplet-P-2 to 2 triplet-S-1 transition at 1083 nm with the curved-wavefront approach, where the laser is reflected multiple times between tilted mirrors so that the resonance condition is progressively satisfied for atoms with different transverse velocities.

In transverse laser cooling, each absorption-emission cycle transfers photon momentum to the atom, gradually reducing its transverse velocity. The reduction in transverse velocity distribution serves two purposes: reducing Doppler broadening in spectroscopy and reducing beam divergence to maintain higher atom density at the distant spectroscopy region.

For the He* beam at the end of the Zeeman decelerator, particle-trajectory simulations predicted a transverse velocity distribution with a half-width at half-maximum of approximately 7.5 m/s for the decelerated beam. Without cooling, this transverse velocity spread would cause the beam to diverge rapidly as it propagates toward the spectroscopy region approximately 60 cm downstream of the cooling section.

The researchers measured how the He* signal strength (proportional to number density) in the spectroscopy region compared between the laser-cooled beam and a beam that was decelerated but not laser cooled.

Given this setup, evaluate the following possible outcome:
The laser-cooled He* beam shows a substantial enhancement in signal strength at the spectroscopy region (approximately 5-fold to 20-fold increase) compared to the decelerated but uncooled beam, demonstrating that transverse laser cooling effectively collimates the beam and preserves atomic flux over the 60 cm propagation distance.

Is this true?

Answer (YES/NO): NO